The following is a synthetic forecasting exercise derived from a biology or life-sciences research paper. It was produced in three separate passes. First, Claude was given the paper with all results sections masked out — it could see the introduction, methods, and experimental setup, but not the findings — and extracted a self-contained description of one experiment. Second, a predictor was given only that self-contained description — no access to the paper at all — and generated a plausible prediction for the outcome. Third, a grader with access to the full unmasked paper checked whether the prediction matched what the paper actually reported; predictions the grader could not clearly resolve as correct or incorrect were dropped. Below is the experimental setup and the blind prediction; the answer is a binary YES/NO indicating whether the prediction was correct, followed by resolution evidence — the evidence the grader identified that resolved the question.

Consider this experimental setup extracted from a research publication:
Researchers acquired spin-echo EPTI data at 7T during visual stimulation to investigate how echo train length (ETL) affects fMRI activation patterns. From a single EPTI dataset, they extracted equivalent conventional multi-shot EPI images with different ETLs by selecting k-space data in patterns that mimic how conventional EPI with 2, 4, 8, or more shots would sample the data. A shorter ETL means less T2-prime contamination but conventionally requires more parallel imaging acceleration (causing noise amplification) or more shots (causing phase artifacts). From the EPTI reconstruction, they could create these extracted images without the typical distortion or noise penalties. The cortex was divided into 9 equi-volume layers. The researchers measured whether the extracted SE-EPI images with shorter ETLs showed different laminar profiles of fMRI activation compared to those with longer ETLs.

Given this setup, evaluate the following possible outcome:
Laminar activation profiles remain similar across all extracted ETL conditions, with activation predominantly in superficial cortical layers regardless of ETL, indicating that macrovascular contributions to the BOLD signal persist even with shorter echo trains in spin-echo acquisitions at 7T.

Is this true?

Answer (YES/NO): NO